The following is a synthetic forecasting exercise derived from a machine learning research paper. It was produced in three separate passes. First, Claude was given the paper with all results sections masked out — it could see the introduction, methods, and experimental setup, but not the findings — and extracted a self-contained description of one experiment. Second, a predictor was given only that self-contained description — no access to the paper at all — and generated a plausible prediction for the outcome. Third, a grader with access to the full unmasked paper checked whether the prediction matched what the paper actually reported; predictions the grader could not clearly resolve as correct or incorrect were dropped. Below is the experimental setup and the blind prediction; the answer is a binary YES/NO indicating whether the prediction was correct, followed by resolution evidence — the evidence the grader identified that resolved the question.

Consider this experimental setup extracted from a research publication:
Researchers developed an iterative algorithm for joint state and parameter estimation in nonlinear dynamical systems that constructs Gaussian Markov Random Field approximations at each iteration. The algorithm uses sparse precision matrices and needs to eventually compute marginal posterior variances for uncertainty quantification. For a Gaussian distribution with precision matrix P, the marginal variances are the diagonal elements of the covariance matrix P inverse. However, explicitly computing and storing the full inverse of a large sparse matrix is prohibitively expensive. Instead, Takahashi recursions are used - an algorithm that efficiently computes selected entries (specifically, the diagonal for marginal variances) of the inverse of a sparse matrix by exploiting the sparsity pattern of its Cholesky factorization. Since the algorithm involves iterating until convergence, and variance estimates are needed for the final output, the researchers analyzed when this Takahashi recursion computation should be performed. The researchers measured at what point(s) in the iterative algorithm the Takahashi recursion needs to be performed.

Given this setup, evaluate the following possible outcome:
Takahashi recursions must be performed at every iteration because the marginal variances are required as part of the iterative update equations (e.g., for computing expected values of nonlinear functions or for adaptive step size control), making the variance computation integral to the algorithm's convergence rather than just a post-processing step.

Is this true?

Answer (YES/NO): NO